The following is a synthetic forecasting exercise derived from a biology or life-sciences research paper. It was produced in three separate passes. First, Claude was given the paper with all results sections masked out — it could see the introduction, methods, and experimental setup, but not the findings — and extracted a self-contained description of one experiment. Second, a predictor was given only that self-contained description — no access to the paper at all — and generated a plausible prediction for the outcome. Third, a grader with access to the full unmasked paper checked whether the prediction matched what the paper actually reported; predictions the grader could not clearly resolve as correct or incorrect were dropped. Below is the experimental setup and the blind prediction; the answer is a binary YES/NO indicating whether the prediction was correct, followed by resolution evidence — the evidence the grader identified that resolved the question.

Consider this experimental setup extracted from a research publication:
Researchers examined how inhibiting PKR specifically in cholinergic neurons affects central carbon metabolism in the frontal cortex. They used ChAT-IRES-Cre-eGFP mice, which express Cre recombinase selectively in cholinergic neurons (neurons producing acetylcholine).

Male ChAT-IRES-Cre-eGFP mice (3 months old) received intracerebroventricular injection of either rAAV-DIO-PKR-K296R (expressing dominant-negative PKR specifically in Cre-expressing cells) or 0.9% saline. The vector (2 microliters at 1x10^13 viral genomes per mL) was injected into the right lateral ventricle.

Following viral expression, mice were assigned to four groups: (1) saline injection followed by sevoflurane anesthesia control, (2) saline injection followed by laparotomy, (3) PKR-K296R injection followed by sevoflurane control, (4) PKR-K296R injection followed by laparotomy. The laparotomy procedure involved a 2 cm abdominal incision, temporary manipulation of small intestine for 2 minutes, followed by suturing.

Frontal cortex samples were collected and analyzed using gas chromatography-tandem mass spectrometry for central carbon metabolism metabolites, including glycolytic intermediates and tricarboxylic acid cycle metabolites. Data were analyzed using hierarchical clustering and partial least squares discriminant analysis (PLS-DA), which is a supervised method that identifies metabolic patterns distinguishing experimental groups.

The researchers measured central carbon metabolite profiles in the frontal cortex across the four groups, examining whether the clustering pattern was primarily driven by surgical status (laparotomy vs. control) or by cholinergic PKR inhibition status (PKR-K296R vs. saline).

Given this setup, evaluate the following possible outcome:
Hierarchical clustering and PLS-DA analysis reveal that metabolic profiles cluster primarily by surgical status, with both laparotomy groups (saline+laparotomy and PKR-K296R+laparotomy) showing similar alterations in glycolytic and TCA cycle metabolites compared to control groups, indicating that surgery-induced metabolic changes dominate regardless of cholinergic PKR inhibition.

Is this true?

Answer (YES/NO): NO